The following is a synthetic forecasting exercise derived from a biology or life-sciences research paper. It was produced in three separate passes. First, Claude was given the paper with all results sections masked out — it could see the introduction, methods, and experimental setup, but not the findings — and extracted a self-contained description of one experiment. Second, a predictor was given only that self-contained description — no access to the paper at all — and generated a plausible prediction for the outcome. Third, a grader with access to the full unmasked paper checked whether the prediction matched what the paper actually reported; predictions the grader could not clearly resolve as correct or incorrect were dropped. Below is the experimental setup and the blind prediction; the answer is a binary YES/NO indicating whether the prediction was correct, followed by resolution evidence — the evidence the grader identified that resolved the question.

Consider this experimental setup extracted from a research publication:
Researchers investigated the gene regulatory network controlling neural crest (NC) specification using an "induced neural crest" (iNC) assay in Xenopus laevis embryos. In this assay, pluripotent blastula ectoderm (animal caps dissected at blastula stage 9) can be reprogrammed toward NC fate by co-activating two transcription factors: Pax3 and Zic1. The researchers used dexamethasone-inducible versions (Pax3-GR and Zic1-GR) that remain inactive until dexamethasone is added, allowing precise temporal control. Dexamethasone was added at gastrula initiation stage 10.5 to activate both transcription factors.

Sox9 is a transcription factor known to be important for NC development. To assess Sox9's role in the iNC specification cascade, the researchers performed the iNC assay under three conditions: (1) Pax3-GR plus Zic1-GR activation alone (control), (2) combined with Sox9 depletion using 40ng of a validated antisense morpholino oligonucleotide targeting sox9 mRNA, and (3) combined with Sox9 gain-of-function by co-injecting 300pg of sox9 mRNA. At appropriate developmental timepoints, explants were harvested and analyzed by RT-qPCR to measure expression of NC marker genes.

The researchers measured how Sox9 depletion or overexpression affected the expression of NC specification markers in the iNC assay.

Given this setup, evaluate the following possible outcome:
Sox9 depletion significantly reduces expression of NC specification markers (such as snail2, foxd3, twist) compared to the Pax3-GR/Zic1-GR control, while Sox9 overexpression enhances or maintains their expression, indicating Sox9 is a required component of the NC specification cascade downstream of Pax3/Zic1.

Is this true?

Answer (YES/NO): YES